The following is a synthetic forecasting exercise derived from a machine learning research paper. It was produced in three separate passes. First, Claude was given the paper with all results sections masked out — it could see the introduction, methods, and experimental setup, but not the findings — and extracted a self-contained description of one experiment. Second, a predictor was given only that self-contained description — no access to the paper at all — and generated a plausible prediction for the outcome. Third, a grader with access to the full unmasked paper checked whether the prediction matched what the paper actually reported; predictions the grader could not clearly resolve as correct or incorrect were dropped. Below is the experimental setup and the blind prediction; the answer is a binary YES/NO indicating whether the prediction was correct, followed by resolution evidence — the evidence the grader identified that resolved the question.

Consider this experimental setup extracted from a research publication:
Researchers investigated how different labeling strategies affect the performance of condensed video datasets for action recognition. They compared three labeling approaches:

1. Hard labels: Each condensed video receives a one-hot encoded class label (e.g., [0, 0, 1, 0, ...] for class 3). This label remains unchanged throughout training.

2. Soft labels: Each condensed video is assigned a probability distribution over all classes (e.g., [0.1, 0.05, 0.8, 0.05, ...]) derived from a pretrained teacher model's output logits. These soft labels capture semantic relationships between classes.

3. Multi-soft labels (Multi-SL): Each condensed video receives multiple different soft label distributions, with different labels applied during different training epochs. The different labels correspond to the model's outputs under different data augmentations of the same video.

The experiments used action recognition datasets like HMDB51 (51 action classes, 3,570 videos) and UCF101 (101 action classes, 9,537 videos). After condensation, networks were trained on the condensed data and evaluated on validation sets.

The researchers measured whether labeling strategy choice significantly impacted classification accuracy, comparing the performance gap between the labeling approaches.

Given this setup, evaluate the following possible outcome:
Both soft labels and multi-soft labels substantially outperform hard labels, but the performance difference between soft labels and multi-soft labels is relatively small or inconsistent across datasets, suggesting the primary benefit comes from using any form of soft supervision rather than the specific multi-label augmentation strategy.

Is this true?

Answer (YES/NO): NO